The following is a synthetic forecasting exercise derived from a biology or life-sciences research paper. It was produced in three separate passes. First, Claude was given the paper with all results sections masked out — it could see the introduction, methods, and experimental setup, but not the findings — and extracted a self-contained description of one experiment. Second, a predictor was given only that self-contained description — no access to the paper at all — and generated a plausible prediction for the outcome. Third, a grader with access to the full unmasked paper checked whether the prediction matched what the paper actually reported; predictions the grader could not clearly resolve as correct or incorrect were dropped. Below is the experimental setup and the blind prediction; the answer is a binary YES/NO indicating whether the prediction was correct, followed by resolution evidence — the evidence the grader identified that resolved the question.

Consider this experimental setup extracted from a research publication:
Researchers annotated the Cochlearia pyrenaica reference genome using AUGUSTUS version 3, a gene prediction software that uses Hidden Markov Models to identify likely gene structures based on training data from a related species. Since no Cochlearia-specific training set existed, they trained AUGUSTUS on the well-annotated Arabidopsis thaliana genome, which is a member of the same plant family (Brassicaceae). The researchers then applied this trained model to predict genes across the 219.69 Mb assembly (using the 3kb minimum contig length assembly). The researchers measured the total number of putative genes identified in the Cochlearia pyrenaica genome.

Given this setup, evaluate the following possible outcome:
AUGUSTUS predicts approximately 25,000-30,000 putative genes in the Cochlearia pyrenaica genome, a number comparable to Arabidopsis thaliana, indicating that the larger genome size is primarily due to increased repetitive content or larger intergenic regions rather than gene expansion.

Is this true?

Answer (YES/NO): NO